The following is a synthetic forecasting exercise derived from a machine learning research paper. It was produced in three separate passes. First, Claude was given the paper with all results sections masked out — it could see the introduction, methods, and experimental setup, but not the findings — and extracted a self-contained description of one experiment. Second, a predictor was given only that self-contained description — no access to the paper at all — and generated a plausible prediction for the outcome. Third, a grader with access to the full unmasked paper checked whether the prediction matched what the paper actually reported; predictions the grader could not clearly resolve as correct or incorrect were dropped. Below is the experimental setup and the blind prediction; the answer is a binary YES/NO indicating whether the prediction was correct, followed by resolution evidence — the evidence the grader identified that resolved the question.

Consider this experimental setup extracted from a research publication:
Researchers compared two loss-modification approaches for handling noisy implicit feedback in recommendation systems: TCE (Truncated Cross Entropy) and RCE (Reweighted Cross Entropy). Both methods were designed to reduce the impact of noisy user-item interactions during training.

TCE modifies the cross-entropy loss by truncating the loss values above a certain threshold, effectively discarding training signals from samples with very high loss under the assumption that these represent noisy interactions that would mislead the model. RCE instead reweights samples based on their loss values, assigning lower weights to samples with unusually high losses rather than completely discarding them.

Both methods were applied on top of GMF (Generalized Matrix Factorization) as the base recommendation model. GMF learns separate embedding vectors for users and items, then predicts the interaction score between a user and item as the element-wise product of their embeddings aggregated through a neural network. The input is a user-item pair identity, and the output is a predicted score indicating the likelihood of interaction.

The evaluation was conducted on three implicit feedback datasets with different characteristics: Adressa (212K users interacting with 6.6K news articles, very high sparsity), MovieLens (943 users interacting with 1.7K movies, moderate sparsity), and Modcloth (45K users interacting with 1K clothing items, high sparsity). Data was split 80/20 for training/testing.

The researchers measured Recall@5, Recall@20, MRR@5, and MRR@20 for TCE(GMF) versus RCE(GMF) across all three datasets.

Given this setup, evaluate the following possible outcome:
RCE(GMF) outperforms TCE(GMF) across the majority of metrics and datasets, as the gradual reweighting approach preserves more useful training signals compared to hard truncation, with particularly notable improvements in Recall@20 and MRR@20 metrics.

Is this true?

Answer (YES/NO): NO